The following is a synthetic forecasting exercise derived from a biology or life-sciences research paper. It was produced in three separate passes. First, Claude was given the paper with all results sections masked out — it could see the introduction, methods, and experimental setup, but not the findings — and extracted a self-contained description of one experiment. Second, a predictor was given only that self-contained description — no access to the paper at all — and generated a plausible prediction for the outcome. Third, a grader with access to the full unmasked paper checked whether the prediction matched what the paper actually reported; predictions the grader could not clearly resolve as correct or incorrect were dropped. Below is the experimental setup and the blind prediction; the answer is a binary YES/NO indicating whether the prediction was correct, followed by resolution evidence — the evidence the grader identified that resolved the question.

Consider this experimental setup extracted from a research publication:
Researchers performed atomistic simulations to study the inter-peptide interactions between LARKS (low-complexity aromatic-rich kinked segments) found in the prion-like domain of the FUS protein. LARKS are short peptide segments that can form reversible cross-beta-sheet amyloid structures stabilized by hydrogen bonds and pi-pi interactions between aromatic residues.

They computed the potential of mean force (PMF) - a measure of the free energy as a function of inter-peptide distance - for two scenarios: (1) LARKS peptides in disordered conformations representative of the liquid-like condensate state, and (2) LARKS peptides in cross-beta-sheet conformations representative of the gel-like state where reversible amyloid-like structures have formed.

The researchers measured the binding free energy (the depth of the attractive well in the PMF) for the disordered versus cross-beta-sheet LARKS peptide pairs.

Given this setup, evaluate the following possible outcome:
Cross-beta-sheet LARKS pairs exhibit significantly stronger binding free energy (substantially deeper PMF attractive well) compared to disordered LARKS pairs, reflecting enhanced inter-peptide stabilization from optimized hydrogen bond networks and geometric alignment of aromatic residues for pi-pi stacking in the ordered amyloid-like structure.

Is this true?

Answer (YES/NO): YES